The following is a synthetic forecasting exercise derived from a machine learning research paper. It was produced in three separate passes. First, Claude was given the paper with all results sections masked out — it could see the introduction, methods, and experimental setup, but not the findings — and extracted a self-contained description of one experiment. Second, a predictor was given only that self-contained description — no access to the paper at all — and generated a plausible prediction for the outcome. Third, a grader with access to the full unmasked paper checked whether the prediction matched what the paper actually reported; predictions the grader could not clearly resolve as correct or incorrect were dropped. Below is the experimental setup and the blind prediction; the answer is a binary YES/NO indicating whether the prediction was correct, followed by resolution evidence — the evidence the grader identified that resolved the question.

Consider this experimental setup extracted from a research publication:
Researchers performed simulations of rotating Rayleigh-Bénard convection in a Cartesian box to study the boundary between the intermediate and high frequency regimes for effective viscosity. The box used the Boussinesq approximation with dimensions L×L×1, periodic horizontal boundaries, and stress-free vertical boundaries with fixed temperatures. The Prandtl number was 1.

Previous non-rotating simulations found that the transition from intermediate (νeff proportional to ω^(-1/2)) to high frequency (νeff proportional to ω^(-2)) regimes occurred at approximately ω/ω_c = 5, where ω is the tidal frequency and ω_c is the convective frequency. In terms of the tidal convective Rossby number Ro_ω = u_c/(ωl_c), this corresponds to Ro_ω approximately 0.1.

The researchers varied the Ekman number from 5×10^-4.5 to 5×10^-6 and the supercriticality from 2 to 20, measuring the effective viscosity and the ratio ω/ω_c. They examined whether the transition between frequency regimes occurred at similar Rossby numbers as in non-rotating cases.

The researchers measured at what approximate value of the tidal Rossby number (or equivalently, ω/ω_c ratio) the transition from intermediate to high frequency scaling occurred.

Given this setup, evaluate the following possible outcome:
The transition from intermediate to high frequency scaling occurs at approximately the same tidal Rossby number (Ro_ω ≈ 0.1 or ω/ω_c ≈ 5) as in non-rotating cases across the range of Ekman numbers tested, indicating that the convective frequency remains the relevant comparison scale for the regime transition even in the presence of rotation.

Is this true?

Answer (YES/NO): YES